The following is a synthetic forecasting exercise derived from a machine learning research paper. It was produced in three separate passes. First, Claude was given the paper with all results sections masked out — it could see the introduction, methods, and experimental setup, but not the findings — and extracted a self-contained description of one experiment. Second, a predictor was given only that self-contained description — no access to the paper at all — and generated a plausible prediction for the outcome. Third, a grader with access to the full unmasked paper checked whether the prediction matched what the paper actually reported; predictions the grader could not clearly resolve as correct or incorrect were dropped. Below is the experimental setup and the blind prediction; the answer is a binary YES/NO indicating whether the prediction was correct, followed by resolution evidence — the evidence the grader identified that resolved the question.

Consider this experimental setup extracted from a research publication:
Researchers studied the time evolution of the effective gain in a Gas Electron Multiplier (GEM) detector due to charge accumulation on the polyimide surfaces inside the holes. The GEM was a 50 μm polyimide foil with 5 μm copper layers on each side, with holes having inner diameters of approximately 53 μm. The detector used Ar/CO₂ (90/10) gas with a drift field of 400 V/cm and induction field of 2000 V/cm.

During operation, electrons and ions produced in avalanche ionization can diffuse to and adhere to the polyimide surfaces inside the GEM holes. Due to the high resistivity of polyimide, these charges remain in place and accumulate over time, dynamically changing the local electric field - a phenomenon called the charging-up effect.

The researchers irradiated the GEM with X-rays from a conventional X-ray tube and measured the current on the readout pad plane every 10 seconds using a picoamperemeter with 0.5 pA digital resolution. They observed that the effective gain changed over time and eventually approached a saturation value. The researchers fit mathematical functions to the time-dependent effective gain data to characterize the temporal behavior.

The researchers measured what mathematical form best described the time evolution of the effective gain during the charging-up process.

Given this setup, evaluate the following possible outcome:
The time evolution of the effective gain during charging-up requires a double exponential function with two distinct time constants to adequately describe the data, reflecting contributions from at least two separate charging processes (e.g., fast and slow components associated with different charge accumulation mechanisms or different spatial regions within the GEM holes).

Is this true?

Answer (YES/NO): NO